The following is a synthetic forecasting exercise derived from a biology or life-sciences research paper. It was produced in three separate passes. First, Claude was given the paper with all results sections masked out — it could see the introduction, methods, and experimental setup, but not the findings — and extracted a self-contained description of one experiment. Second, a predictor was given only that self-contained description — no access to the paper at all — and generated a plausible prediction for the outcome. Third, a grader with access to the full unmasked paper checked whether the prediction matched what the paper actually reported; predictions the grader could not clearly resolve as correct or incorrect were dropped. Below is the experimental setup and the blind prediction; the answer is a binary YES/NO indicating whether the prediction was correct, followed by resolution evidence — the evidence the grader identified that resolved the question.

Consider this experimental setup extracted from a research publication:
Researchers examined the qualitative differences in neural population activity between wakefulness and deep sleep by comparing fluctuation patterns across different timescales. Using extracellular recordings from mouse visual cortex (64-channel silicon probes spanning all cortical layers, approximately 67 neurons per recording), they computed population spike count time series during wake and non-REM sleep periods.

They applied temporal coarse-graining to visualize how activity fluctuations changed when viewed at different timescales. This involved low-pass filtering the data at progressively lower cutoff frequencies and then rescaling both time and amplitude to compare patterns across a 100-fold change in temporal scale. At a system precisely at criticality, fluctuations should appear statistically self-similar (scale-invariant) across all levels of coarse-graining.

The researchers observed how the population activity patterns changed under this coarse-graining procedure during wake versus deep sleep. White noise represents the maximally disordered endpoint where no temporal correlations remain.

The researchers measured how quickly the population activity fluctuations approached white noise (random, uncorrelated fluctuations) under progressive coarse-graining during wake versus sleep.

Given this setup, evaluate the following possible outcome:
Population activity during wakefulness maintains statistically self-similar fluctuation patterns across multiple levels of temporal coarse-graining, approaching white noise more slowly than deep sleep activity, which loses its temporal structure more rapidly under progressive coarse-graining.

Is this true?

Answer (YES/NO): YES